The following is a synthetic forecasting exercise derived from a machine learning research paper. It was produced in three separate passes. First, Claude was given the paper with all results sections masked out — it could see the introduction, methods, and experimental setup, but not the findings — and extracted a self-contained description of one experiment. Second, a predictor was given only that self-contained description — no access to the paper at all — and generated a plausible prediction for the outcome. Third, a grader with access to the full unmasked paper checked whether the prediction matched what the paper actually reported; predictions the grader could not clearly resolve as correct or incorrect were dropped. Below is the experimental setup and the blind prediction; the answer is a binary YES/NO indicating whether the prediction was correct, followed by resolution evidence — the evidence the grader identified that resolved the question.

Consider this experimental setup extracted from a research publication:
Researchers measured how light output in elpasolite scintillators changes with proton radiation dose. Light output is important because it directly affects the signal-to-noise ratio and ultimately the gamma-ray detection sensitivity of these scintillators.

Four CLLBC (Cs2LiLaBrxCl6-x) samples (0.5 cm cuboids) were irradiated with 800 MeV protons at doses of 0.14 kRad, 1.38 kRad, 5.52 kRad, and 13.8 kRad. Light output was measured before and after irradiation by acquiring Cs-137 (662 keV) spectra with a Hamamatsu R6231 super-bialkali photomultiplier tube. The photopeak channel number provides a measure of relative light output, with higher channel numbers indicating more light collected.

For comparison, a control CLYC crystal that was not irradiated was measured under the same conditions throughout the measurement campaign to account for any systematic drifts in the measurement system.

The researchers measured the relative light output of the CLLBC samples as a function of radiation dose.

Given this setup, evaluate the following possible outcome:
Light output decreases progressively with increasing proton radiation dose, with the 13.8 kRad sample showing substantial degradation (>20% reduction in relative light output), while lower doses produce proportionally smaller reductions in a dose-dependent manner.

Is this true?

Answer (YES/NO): NO